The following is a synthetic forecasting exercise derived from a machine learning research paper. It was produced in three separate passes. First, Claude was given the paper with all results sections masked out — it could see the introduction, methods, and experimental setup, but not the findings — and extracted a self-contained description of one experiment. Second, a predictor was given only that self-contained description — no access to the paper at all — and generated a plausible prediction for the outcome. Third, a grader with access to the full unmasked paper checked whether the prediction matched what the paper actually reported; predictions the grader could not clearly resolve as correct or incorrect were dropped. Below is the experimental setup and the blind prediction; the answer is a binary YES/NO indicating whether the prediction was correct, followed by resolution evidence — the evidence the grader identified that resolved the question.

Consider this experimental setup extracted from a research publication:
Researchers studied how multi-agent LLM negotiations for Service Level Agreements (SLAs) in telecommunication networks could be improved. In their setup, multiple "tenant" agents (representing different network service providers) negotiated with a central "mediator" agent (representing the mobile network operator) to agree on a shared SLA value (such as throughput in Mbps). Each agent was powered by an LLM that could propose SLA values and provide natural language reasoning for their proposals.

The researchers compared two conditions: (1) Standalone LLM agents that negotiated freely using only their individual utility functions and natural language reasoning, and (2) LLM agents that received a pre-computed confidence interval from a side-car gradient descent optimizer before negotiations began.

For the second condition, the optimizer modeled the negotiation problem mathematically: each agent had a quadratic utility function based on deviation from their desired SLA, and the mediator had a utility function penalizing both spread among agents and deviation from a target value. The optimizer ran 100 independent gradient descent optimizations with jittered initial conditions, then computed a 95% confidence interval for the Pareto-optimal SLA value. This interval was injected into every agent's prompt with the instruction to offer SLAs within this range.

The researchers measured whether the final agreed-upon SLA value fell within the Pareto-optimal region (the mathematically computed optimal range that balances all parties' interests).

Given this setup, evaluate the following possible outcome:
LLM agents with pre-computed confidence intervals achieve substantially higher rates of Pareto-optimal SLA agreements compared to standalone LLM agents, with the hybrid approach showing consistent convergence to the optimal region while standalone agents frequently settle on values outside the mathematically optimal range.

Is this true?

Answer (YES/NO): YES